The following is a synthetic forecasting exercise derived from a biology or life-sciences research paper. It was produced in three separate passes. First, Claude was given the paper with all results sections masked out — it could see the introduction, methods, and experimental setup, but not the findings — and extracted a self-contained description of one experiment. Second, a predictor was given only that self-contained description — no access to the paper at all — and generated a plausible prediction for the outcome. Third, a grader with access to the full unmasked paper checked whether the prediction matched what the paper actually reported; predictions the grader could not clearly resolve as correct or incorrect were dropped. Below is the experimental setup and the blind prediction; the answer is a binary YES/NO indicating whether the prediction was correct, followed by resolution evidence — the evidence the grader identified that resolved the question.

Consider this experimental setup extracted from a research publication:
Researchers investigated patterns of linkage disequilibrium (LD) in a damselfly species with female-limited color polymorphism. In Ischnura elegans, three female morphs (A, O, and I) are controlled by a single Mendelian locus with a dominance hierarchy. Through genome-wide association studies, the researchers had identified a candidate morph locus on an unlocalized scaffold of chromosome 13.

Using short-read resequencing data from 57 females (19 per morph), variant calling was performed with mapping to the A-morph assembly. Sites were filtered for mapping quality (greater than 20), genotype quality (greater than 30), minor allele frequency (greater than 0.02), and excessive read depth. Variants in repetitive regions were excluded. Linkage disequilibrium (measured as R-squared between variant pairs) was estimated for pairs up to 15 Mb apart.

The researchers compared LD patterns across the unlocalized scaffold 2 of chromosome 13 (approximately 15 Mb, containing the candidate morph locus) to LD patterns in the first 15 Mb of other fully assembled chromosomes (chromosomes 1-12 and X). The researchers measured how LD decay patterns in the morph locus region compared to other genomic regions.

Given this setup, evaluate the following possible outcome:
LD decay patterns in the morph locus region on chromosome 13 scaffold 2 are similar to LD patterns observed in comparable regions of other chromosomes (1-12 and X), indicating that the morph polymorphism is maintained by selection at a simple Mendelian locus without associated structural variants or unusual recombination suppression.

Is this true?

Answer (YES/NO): NO